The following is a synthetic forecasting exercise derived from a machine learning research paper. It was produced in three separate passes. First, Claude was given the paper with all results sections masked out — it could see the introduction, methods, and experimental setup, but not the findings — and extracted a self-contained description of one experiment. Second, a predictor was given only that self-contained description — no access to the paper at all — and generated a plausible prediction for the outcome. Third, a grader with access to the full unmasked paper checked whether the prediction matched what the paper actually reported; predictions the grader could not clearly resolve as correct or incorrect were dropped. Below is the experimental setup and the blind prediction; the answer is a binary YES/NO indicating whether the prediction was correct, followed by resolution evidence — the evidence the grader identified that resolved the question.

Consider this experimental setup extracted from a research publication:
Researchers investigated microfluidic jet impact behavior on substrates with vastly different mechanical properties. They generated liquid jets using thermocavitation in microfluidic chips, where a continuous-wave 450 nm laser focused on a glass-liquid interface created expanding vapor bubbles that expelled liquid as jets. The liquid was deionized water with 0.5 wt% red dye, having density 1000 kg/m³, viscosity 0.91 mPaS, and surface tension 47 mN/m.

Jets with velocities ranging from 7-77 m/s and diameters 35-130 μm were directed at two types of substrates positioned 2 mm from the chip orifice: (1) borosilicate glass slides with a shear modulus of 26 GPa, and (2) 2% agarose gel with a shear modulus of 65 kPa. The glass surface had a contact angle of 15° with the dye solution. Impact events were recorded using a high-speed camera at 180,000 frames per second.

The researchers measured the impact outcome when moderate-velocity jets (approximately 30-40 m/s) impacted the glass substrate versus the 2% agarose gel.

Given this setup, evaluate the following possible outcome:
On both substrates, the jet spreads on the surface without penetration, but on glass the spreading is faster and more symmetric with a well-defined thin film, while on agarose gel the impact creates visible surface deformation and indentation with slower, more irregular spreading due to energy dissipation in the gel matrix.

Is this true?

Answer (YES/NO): NO